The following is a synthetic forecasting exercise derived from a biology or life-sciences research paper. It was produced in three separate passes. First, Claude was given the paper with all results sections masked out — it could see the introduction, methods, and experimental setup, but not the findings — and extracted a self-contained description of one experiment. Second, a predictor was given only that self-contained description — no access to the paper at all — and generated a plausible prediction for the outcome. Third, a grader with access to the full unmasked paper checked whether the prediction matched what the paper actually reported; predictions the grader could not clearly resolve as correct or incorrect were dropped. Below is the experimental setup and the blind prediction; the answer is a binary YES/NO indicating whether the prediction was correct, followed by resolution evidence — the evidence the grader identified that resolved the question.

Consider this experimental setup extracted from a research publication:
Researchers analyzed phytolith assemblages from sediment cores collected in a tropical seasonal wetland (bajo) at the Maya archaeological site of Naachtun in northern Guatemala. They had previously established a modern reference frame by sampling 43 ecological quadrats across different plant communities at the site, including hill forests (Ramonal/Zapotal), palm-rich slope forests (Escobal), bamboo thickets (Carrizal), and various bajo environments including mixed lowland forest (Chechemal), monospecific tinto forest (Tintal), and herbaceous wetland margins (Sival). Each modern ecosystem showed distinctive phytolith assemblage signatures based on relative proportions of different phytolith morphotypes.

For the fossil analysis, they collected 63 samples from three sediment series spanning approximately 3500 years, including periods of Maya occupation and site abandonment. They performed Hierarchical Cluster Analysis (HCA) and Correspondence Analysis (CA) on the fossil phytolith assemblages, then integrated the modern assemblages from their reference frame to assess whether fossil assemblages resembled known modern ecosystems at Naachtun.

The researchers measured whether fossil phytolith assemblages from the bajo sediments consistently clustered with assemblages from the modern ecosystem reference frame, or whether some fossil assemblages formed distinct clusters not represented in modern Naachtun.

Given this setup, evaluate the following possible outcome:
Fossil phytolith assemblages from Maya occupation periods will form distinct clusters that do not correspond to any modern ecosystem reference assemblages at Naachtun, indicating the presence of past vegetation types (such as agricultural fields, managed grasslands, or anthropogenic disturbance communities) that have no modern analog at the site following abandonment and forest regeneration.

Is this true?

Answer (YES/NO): YES